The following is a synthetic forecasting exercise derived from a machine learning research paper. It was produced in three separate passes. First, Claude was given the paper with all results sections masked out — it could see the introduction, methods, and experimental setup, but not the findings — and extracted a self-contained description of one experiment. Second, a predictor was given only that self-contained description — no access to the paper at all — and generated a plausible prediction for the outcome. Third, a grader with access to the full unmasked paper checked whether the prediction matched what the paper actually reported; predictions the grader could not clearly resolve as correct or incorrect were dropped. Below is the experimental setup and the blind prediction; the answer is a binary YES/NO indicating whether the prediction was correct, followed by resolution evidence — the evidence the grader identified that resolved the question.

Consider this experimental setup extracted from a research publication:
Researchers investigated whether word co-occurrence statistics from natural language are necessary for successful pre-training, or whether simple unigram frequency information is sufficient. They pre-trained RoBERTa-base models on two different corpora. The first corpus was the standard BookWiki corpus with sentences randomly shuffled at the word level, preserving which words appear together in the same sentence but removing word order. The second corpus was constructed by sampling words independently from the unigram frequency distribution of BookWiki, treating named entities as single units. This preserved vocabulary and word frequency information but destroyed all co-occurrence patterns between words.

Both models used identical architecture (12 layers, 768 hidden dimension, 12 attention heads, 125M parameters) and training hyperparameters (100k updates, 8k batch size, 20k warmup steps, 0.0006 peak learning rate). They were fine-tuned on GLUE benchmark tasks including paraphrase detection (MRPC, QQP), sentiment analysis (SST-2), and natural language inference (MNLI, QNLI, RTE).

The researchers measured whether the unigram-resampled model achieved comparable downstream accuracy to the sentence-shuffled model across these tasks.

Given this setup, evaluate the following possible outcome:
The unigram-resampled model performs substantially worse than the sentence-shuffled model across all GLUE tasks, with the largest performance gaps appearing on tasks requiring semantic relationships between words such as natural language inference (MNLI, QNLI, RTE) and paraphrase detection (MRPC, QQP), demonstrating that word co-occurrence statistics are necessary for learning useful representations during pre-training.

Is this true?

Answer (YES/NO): NO